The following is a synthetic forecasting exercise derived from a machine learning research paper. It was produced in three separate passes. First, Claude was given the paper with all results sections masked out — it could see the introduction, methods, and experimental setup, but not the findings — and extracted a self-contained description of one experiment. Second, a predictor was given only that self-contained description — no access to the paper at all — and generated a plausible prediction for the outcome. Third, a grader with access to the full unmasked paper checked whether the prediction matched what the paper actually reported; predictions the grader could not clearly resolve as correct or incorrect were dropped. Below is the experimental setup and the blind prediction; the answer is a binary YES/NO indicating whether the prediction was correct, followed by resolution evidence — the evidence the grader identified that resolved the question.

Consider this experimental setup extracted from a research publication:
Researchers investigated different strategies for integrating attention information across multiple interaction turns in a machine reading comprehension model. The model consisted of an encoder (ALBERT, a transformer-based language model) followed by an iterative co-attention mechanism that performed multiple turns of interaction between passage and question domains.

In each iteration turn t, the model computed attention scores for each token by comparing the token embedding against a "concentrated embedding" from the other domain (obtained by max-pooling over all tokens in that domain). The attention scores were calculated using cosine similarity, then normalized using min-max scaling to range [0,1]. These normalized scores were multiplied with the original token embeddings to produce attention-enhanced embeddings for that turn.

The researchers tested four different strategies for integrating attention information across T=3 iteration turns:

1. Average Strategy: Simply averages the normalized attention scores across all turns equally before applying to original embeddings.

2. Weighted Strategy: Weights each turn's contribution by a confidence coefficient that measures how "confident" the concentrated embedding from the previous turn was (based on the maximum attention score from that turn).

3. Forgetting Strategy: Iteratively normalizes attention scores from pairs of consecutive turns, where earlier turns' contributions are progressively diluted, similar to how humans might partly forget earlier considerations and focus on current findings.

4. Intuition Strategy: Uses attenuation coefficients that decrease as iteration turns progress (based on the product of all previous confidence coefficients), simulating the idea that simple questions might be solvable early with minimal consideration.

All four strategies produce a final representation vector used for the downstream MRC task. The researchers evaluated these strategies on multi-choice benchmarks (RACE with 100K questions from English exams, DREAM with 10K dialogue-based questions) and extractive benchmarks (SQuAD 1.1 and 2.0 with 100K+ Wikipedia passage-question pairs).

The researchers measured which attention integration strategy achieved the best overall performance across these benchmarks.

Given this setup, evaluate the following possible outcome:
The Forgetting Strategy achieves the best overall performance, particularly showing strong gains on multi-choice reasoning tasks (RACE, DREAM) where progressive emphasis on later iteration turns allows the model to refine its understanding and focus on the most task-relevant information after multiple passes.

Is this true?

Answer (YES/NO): YES